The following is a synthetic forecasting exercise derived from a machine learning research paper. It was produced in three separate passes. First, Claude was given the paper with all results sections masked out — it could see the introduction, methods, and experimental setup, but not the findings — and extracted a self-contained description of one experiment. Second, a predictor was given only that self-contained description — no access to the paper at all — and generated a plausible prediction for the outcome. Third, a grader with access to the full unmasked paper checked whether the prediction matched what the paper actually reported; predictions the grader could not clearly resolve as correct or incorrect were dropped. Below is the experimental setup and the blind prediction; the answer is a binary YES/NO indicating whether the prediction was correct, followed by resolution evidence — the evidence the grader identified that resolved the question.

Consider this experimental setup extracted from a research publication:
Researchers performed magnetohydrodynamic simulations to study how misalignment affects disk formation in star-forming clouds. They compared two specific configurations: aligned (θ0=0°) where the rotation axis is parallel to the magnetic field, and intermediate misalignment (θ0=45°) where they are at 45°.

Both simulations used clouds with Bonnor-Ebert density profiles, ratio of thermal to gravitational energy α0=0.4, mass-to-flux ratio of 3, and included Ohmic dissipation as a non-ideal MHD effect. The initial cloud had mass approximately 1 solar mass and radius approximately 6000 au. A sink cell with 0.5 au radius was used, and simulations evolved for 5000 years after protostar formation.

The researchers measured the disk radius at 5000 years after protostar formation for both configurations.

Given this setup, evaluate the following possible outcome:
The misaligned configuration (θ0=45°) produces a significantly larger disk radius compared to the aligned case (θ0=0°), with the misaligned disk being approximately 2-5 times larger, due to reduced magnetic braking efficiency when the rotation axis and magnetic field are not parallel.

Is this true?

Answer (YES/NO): YES